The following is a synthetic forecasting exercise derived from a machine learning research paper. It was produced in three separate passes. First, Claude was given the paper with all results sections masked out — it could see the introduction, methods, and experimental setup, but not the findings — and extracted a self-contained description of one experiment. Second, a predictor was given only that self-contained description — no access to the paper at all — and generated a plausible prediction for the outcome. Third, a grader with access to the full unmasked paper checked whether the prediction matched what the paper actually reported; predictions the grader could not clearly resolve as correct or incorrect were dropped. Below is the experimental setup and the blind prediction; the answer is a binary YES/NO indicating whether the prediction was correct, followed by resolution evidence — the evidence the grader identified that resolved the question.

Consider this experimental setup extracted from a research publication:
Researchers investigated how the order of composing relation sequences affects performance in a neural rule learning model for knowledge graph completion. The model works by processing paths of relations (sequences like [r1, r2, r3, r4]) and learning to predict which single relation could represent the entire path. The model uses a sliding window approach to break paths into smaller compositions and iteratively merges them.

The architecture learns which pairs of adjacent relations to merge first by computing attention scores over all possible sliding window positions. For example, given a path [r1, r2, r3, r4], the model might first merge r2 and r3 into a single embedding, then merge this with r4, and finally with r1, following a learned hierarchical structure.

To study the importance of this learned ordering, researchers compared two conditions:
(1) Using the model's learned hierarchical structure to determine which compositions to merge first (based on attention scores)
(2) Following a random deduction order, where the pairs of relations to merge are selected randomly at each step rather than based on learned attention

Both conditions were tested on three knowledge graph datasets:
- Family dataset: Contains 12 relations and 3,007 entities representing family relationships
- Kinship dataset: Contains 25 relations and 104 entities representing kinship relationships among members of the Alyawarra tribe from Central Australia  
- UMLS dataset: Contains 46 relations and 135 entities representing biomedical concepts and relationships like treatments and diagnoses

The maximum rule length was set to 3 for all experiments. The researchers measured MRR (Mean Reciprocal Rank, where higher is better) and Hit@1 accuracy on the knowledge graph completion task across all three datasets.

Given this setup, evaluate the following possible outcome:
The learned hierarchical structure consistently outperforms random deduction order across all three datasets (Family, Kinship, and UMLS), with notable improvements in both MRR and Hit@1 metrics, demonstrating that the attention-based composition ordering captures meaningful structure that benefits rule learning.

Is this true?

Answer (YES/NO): YES